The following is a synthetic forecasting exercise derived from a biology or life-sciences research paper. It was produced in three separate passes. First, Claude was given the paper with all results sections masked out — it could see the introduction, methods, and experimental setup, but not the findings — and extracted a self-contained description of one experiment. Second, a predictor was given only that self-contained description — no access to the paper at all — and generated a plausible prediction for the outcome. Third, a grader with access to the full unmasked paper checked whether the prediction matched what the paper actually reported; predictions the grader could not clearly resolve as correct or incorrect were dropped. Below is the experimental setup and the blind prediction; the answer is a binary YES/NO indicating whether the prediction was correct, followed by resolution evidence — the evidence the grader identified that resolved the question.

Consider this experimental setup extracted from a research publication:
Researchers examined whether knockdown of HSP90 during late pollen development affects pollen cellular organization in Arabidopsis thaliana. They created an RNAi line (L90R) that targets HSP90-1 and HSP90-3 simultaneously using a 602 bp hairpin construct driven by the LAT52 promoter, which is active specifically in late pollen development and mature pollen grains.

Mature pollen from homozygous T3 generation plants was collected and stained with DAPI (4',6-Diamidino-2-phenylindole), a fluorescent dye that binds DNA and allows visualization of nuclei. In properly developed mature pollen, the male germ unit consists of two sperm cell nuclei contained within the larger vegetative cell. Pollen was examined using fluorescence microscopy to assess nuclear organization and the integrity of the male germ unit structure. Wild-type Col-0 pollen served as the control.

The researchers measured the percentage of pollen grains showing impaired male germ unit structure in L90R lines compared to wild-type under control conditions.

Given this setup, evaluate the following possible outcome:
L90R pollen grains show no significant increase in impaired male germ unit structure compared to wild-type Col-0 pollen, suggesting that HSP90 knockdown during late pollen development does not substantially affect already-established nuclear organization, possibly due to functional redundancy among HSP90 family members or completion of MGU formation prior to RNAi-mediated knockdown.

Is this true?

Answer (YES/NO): YES